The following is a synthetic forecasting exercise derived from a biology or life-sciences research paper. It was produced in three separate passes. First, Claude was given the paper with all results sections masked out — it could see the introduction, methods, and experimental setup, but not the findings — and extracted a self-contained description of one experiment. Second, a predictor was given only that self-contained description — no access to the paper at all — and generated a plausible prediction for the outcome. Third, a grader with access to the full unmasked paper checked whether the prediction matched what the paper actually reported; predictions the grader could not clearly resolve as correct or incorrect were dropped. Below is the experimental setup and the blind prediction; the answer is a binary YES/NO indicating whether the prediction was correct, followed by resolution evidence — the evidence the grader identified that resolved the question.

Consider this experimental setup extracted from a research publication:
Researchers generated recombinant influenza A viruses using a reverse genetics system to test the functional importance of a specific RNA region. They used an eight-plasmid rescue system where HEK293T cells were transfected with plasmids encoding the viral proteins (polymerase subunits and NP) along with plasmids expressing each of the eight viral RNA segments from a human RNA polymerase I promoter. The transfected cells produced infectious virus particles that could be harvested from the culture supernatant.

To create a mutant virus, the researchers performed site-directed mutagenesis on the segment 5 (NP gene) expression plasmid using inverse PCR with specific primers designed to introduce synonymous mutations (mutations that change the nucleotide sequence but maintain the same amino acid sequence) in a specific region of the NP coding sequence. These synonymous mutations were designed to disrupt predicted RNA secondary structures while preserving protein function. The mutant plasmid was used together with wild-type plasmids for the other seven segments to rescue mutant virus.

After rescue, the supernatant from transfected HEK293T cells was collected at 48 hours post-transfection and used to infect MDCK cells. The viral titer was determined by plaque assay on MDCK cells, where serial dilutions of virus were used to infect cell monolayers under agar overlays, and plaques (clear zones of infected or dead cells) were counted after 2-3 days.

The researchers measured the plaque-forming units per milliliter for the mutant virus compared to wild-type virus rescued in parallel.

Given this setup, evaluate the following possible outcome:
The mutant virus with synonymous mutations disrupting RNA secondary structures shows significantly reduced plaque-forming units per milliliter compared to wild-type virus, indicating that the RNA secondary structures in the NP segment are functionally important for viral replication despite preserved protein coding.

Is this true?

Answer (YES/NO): YES